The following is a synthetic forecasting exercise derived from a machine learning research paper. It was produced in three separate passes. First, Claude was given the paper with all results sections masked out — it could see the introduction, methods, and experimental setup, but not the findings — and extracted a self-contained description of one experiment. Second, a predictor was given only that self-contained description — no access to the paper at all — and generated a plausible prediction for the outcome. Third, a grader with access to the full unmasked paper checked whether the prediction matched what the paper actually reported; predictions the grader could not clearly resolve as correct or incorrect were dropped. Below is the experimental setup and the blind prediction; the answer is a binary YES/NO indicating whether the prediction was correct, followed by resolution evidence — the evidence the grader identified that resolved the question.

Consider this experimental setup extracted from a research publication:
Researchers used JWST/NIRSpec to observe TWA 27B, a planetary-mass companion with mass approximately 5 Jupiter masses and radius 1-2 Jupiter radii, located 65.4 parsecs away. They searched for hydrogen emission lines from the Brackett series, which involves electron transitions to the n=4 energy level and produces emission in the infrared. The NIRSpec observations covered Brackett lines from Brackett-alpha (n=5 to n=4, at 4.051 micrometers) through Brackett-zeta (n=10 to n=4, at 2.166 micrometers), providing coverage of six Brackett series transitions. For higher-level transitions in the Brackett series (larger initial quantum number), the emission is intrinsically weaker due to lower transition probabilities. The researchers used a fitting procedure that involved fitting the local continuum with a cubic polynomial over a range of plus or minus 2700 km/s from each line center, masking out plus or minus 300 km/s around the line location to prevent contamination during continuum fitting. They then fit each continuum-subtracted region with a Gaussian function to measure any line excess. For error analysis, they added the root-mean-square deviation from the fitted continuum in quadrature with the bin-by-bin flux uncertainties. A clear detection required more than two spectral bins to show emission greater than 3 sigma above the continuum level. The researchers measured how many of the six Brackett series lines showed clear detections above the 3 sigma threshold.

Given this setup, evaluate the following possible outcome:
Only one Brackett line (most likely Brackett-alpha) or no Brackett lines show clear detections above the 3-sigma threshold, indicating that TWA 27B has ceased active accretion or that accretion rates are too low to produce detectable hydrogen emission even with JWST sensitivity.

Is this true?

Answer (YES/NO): NO